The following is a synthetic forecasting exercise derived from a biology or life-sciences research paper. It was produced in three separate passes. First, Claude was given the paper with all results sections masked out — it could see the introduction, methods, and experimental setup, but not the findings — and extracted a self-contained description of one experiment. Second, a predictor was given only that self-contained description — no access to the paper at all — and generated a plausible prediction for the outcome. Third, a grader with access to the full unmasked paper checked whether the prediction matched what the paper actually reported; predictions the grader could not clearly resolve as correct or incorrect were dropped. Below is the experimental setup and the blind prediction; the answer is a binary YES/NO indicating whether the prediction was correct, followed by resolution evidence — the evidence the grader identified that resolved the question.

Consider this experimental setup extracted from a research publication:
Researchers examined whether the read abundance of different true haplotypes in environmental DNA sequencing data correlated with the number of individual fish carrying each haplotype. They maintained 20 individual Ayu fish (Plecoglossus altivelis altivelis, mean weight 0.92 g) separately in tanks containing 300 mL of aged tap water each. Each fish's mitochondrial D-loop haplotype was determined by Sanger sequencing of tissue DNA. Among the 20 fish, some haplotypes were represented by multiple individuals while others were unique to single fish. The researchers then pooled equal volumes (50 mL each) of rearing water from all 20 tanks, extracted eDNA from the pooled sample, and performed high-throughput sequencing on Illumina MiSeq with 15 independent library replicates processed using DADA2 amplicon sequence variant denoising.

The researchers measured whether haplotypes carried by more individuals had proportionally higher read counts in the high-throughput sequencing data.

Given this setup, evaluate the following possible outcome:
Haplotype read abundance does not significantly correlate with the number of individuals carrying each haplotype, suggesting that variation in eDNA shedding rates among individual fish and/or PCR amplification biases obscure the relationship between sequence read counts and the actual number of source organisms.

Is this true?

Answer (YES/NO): NO